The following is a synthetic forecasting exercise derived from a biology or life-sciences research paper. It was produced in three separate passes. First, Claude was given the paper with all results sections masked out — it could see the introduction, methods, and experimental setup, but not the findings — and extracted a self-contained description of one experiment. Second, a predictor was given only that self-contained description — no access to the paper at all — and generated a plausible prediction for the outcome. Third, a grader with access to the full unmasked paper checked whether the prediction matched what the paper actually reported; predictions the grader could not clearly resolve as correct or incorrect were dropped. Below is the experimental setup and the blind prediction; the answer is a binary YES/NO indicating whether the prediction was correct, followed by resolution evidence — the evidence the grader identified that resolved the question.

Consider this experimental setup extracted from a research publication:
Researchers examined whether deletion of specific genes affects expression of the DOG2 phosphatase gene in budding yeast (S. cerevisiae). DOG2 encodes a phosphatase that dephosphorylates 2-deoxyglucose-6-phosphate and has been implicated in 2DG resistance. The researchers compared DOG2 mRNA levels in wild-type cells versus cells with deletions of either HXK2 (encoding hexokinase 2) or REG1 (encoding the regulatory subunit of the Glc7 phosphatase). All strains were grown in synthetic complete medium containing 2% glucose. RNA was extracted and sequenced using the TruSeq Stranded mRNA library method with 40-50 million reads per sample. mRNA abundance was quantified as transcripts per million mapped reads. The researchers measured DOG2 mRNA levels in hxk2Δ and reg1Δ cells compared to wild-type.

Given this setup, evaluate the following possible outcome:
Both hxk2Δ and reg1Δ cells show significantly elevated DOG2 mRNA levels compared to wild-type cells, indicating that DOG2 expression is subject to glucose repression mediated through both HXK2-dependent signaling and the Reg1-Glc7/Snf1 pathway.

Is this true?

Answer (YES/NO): YES